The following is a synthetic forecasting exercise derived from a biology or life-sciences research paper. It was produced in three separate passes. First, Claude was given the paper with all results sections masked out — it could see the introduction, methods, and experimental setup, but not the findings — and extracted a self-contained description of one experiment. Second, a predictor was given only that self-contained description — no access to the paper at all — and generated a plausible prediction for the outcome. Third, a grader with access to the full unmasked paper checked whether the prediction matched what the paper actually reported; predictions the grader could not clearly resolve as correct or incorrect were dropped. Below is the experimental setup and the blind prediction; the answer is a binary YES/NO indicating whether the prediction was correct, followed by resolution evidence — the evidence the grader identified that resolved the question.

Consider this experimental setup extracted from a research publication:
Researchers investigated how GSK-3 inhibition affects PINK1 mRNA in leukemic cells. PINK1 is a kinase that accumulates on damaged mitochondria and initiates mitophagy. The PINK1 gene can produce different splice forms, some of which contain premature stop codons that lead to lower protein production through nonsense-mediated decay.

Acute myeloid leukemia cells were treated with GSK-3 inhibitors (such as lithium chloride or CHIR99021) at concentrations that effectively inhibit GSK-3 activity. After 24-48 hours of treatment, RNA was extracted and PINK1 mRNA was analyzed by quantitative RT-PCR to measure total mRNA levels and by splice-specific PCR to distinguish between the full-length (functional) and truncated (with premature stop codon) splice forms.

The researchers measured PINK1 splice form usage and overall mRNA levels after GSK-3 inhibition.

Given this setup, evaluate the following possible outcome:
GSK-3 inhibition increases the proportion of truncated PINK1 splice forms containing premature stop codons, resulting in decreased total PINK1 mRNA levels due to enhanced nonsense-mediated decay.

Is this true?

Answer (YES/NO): NO